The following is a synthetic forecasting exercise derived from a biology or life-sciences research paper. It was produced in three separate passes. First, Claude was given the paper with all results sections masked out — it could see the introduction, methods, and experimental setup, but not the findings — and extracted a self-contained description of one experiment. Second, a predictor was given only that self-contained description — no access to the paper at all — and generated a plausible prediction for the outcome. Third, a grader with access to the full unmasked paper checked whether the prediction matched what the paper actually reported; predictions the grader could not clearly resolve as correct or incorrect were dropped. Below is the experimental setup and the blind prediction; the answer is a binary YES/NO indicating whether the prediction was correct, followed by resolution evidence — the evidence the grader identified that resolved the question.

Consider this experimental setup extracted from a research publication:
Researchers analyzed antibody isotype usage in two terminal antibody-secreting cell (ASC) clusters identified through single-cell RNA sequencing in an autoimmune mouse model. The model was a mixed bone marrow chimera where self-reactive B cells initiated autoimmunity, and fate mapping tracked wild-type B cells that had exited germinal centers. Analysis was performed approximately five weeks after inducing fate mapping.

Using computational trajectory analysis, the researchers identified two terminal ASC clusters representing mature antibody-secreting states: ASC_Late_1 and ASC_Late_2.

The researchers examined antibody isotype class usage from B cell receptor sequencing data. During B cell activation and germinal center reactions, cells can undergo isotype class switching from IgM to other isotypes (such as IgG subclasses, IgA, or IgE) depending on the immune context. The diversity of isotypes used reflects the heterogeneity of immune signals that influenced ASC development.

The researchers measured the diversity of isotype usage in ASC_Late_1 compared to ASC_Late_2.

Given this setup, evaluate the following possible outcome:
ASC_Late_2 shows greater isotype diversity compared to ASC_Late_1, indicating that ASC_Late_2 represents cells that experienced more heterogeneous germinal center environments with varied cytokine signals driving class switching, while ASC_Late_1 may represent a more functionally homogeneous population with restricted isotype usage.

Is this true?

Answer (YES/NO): NO